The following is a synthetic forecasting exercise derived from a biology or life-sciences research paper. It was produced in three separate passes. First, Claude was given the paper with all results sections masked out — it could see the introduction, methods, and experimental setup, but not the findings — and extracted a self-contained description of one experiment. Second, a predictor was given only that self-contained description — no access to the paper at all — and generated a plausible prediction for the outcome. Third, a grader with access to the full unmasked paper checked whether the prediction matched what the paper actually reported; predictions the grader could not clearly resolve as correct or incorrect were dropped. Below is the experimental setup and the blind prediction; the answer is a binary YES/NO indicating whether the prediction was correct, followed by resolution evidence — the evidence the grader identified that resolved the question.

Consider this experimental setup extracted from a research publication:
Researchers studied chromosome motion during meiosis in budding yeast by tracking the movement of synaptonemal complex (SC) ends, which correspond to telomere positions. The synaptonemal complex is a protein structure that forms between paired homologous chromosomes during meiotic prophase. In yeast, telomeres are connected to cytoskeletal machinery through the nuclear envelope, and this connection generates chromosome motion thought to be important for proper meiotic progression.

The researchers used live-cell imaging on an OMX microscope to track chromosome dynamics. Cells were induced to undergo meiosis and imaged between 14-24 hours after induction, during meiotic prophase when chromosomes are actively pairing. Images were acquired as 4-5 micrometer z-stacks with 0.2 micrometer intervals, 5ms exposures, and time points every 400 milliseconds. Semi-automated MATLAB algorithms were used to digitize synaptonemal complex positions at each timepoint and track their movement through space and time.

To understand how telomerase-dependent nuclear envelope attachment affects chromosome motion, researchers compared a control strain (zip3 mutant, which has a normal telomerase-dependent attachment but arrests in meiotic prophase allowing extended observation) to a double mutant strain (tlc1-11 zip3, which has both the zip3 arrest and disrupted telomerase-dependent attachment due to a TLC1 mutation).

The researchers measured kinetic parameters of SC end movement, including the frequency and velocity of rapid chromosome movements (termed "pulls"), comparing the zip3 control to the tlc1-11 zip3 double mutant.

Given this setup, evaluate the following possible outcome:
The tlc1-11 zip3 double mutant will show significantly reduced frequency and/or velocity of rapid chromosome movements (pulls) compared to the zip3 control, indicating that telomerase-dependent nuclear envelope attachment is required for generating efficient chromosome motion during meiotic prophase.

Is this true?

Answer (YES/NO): YES